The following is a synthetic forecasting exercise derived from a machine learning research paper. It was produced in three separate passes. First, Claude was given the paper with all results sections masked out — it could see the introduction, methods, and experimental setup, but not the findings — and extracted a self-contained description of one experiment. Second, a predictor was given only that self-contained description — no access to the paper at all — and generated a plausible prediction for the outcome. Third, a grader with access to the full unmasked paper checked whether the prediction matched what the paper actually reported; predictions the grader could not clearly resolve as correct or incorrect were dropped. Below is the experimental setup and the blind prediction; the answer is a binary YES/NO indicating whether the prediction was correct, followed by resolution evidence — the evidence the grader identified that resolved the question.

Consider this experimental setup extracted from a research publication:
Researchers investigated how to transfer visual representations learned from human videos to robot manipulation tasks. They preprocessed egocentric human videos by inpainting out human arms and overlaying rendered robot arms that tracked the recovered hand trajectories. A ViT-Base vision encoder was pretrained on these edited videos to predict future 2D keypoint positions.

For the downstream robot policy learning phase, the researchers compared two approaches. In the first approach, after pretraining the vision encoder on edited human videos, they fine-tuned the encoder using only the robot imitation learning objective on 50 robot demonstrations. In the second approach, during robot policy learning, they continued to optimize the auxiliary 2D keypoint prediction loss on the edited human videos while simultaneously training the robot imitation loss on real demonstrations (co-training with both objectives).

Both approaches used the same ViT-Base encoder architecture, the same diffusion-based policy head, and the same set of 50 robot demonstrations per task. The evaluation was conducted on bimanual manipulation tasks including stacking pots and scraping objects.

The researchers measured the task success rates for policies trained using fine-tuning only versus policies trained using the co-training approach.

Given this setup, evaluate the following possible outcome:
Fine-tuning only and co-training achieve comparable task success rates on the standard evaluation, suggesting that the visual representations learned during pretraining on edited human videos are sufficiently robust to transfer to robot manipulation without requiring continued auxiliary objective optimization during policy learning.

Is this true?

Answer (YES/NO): NO